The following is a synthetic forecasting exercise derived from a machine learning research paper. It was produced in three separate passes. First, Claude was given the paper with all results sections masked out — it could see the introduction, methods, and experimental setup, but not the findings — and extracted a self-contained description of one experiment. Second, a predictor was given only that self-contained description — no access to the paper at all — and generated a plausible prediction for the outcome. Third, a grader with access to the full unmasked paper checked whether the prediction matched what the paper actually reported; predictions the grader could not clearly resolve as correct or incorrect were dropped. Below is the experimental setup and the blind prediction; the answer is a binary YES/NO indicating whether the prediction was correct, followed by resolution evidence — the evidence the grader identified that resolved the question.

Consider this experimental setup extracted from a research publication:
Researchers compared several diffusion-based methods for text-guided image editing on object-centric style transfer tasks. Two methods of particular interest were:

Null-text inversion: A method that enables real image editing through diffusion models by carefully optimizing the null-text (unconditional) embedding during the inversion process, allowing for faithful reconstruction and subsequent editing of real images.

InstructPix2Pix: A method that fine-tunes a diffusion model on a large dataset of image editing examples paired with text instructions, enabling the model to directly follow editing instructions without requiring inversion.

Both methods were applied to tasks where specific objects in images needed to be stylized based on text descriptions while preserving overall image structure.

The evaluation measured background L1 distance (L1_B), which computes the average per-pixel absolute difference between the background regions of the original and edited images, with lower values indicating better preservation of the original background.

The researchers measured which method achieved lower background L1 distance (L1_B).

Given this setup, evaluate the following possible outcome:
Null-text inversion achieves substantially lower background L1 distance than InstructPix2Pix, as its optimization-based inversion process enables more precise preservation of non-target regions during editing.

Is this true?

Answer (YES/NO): YES